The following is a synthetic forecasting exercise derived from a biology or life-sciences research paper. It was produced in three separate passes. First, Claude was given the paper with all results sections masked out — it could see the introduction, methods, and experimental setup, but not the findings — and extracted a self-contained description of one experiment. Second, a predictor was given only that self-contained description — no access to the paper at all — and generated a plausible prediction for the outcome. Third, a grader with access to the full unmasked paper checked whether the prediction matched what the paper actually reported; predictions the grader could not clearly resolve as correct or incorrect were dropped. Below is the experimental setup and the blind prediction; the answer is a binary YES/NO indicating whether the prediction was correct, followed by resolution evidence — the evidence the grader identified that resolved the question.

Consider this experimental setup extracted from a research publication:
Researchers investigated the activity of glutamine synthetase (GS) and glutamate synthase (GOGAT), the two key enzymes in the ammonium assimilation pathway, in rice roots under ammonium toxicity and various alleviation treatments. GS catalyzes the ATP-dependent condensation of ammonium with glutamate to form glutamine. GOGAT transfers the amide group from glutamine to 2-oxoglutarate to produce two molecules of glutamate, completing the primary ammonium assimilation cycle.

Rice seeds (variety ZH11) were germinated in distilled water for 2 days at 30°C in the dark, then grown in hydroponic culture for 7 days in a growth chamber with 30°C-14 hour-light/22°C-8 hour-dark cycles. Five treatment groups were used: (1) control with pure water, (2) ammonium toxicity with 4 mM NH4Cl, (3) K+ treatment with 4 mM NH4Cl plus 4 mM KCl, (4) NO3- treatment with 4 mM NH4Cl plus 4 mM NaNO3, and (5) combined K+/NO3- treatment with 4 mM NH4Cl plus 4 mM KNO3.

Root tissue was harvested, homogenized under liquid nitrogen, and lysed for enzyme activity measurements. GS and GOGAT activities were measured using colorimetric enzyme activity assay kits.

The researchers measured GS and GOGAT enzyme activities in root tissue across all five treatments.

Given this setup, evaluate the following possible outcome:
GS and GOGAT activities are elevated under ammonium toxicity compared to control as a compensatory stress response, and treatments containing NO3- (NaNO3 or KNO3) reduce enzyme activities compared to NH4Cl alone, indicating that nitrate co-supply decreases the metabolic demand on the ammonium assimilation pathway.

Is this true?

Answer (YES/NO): NO